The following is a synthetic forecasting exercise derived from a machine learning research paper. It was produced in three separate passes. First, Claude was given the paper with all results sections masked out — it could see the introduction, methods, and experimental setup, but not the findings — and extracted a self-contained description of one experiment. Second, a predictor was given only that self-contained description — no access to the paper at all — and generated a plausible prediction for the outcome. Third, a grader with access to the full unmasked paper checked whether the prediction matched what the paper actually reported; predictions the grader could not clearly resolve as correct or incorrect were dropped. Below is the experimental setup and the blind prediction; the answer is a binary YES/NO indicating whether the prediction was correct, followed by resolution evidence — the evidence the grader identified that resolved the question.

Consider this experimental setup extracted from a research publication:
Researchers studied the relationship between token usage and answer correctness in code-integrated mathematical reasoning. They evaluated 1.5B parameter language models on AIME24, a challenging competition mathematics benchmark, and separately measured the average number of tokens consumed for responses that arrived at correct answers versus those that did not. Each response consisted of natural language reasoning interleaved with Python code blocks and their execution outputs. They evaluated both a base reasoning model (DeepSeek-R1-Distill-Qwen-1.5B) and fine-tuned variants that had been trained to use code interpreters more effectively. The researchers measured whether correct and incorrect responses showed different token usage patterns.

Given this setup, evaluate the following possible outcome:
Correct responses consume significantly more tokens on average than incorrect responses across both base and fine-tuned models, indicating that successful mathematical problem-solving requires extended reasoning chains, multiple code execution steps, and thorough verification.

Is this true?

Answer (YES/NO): NO